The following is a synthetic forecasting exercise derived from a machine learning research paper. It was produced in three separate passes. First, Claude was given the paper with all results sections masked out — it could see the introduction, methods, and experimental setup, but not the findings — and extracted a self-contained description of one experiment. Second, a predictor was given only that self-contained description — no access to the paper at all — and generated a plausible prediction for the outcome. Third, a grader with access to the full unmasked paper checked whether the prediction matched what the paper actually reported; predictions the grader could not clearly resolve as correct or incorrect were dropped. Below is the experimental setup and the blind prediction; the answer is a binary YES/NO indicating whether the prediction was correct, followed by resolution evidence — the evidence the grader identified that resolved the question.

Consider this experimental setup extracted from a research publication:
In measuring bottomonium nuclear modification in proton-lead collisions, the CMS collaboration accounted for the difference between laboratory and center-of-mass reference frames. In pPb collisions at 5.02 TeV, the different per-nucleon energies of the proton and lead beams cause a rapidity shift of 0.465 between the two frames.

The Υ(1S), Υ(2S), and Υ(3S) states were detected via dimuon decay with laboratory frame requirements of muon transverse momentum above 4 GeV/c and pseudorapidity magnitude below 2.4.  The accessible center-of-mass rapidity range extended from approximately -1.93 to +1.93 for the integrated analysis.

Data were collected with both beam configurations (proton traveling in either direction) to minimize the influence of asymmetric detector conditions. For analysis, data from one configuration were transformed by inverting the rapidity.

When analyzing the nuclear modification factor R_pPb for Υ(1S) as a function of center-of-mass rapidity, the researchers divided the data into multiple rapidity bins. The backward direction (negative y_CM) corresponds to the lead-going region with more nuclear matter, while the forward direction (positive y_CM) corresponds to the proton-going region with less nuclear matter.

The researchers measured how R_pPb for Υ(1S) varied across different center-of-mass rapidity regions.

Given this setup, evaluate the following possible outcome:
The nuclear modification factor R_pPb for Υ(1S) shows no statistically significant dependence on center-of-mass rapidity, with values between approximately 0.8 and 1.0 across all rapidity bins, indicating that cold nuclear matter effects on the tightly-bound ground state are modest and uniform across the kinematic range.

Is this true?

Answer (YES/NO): YES